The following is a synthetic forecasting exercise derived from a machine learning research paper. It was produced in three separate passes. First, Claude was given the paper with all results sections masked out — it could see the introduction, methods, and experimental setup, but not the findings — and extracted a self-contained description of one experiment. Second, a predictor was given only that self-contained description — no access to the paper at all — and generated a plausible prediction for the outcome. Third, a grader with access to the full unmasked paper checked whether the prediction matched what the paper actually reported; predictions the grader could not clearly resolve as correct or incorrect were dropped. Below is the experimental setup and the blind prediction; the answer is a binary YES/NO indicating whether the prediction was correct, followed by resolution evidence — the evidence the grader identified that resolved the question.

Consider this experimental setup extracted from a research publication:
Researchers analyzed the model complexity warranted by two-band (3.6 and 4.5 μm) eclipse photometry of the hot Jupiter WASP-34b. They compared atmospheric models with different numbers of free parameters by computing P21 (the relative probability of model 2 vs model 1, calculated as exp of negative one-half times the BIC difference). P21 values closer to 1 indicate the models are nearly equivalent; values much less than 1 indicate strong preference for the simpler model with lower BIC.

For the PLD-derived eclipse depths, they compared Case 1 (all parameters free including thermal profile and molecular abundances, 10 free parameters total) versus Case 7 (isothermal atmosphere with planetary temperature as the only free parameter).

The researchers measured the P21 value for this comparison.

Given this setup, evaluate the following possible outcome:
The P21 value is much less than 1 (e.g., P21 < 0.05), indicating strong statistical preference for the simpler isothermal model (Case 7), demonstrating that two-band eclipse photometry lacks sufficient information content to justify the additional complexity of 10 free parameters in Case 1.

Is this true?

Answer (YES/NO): NO